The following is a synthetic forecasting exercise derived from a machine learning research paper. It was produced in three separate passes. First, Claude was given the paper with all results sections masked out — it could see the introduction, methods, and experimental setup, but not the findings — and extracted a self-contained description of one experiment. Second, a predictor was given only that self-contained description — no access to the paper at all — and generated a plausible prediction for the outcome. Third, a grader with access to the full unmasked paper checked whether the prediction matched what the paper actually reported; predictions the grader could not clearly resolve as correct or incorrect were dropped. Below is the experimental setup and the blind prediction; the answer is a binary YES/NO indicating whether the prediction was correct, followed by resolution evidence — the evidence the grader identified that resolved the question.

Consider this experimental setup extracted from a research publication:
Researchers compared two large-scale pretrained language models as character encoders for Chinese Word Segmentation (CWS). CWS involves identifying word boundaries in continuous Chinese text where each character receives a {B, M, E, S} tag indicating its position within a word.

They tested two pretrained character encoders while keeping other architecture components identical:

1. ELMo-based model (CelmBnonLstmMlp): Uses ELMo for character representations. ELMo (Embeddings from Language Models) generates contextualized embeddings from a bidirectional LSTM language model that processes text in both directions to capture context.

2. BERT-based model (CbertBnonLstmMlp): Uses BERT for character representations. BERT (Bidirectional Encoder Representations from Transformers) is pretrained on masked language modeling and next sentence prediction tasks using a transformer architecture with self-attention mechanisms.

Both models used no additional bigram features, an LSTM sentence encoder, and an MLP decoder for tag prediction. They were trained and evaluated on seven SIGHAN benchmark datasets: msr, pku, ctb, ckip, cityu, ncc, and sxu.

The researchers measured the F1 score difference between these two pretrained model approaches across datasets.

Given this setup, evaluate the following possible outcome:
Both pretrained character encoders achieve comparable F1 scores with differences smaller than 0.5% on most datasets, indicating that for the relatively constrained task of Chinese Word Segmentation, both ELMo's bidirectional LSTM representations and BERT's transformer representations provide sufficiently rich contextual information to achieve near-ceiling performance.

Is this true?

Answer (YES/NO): NO